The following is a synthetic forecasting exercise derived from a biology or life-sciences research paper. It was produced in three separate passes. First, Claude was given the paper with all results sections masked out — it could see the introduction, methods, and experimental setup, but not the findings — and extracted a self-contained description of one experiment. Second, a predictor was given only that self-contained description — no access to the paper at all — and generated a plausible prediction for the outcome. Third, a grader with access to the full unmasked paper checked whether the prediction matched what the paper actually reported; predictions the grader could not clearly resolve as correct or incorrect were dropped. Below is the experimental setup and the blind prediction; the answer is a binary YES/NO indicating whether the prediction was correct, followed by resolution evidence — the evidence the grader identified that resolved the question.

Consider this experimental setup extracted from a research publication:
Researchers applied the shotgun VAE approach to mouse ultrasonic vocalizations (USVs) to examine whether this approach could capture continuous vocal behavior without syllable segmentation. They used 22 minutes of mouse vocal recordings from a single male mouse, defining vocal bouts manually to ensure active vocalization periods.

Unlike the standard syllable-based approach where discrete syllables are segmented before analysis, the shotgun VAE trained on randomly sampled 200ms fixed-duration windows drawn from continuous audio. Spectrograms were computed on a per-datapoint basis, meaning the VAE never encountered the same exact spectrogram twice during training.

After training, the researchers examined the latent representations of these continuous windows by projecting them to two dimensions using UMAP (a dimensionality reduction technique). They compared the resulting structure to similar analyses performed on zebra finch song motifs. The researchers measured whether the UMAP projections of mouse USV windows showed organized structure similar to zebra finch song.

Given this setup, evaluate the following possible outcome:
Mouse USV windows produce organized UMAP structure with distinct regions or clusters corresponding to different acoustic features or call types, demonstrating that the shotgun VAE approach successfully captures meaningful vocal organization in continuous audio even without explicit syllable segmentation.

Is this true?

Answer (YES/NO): NO